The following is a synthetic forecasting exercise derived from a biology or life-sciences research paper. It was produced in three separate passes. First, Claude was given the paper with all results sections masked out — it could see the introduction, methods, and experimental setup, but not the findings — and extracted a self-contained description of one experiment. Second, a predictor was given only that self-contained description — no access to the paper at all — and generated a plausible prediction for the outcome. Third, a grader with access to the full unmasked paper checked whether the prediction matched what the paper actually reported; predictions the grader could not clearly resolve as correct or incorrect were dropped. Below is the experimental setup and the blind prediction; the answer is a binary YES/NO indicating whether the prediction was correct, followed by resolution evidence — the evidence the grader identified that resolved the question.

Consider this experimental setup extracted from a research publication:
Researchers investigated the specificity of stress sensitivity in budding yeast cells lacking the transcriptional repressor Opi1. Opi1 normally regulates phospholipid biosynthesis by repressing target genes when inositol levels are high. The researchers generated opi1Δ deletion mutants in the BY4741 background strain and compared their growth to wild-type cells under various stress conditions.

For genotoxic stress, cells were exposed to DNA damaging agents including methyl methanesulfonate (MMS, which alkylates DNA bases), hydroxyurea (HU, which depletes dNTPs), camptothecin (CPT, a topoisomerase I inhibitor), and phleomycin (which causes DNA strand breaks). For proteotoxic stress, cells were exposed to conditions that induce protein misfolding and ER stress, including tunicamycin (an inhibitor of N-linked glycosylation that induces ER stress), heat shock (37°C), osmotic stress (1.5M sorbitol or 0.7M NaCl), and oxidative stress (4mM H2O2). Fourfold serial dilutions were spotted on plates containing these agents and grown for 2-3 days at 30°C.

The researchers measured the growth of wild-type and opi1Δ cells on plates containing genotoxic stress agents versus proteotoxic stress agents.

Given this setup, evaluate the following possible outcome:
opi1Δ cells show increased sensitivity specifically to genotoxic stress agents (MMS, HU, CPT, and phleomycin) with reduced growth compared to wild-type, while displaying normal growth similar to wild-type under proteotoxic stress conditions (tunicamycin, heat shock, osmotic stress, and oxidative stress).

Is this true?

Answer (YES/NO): NO